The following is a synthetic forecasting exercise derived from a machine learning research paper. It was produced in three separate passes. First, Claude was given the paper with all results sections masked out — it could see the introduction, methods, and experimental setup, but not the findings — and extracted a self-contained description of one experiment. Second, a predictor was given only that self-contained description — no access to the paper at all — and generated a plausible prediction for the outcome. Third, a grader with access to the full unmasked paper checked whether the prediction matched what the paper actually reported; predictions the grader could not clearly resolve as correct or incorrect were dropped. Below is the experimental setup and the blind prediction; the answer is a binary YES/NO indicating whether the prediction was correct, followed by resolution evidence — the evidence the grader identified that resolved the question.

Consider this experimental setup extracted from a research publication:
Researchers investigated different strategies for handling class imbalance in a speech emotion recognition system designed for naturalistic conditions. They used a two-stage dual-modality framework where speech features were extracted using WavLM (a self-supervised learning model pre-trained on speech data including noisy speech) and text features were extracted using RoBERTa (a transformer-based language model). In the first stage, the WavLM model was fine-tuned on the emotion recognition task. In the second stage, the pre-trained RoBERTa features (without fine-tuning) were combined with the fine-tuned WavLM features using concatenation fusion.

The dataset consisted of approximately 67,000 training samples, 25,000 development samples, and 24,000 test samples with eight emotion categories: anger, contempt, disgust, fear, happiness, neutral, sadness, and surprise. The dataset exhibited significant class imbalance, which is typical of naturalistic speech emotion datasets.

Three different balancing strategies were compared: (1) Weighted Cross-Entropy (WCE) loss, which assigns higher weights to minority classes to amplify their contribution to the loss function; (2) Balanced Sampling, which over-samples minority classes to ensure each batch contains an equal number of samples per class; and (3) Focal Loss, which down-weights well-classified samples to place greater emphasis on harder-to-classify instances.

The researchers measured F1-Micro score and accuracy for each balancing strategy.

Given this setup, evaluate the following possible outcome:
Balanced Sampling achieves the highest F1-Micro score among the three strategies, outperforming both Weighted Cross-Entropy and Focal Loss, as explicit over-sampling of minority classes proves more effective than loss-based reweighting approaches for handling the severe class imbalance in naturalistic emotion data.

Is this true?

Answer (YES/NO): NO